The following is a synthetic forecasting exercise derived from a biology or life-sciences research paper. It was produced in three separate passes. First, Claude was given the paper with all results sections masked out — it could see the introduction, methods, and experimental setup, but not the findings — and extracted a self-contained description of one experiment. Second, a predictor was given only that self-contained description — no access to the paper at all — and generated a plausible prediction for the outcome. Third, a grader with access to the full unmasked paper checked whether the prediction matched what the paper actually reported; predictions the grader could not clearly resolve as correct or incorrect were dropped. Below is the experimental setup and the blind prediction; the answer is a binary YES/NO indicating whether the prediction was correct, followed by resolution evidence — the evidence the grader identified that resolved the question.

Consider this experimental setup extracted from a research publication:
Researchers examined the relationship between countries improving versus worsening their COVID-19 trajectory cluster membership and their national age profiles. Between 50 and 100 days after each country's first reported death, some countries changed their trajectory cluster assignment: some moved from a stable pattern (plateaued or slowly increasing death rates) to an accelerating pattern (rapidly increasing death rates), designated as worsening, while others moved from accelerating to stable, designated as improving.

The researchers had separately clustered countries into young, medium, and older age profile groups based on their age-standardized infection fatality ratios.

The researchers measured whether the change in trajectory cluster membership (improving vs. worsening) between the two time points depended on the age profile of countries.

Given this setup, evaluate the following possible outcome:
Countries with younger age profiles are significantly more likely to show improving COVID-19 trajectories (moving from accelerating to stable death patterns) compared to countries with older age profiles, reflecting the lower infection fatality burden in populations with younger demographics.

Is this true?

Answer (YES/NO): NO